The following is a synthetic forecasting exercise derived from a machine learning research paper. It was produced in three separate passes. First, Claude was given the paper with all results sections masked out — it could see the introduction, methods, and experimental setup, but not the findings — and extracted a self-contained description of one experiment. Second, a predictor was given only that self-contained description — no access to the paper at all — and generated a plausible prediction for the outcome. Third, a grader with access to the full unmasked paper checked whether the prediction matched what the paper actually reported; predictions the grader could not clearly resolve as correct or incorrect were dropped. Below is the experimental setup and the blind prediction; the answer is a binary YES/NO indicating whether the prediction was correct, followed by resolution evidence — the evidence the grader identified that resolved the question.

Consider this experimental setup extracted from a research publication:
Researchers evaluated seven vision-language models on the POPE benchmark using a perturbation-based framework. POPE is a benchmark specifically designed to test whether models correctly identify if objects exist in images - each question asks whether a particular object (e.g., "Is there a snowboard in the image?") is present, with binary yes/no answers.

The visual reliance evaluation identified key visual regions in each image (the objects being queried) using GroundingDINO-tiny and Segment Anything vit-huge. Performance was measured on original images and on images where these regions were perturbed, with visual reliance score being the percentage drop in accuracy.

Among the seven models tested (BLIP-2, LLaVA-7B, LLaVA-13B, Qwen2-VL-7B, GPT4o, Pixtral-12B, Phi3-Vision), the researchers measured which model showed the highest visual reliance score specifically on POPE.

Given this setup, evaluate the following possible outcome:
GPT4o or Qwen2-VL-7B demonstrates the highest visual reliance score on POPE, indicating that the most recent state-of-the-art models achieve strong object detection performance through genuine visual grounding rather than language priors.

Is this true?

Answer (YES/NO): NO